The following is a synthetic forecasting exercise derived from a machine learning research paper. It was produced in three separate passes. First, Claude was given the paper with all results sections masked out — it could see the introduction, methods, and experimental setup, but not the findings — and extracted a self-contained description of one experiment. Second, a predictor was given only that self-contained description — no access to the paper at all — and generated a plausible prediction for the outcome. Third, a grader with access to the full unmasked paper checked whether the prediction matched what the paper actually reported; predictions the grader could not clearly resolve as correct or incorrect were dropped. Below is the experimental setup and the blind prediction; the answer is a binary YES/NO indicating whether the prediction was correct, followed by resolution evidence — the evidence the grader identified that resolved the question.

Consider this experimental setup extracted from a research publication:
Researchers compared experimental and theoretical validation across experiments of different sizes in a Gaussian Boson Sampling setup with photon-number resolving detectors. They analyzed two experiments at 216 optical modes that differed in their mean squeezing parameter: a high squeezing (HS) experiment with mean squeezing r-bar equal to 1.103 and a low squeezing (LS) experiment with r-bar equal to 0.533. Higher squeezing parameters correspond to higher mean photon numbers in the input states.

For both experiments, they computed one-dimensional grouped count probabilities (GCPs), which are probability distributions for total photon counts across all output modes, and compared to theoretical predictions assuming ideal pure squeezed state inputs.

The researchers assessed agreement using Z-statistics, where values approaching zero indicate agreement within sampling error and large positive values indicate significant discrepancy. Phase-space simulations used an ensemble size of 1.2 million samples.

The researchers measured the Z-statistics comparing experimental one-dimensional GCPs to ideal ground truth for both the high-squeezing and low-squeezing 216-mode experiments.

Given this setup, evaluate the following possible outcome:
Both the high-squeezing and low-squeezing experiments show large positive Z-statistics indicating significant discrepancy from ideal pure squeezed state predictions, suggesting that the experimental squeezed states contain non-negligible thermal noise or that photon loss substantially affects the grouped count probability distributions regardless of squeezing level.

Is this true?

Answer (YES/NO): YES